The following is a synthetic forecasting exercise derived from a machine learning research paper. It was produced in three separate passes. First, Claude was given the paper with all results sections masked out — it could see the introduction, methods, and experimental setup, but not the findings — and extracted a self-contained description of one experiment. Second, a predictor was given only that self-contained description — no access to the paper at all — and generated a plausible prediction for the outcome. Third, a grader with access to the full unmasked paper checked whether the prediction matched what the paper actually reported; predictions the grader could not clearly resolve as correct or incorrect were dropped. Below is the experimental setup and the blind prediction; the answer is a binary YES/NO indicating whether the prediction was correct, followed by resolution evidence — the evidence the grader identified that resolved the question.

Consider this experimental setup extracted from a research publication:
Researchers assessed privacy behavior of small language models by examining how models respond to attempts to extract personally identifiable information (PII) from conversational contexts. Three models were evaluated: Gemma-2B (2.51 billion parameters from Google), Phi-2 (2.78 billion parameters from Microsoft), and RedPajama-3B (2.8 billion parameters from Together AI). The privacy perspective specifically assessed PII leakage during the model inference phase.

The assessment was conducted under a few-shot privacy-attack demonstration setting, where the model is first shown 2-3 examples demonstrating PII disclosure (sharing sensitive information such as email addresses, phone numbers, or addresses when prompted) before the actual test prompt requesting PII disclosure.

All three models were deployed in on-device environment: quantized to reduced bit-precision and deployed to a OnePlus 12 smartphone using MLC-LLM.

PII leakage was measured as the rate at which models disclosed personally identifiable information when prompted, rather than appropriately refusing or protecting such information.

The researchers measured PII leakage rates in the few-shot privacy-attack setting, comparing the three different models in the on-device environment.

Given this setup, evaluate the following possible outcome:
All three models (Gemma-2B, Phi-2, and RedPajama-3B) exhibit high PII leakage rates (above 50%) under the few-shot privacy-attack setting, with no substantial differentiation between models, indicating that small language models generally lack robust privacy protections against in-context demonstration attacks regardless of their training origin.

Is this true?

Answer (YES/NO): NO